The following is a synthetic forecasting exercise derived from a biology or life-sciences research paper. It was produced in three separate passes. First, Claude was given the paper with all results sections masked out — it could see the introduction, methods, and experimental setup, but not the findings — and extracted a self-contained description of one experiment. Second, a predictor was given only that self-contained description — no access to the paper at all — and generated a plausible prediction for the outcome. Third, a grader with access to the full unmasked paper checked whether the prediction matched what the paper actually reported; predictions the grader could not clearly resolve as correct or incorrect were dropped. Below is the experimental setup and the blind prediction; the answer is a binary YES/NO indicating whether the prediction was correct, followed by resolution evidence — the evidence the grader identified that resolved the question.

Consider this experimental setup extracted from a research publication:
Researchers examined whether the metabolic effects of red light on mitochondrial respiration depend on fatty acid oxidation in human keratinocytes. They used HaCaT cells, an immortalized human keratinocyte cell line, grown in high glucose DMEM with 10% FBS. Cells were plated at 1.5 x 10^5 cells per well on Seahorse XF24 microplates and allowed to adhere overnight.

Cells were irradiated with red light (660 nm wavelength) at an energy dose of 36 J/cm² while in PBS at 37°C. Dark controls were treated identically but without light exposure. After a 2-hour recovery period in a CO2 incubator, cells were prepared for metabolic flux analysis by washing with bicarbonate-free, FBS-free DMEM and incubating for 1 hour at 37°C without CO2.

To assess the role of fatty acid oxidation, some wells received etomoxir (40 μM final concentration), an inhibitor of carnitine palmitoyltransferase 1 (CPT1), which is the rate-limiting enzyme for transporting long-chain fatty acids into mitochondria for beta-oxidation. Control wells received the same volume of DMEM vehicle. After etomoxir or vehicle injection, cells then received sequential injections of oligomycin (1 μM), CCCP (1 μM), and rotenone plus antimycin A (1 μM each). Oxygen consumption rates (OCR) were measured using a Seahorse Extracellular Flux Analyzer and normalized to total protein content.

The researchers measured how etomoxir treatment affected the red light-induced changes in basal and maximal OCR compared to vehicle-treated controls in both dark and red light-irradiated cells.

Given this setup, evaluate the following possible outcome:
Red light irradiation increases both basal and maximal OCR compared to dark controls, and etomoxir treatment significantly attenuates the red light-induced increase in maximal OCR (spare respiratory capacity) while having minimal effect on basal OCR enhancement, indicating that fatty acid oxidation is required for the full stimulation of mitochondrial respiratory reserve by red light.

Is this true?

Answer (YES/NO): NO